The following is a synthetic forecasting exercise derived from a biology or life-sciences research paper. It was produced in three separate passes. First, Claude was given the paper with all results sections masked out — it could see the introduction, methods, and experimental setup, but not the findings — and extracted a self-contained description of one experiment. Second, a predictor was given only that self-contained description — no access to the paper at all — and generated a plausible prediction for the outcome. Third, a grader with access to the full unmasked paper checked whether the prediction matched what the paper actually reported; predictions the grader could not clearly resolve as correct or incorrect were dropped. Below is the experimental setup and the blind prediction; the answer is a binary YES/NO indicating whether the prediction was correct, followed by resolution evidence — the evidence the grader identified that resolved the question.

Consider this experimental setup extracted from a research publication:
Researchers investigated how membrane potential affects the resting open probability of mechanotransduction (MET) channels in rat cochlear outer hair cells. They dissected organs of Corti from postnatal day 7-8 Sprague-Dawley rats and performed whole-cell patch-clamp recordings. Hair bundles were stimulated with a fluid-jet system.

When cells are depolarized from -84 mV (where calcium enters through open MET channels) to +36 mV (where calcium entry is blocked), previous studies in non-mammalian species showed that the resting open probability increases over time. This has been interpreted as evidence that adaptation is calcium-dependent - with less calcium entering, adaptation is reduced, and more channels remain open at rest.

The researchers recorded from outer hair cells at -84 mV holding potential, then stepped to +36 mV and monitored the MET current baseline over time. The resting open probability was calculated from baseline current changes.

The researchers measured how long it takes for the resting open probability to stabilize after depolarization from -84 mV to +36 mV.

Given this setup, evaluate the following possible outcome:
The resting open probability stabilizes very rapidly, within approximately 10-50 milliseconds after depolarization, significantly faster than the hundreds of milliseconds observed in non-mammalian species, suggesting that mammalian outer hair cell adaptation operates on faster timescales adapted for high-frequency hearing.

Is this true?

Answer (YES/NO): NO